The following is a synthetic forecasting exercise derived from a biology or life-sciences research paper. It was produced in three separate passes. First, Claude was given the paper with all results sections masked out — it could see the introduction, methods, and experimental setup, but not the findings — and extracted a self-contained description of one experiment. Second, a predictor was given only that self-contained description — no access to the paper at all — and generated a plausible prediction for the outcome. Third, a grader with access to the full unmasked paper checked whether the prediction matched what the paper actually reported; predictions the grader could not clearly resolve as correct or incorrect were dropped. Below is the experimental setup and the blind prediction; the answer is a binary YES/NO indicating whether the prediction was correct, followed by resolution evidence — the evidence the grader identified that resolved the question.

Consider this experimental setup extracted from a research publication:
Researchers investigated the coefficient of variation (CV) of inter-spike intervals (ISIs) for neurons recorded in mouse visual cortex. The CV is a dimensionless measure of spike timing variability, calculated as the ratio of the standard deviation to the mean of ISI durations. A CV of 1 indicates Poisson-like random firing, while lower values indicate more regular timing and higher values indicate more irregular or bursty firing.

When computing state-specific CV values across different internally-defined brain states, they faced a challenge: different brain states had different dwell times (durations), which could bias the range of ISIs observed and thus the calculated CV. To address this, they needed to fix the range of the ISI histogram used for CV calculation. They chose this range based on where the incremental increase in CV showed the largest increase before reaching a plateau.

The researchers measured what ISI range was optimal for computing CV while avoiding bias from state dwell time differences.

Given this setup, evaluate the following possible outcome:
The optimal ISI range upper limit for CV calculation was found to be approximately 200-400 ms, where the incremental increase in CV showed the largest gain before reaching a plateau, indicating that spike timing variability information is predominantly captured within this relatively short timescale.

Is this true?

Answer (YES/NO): NO